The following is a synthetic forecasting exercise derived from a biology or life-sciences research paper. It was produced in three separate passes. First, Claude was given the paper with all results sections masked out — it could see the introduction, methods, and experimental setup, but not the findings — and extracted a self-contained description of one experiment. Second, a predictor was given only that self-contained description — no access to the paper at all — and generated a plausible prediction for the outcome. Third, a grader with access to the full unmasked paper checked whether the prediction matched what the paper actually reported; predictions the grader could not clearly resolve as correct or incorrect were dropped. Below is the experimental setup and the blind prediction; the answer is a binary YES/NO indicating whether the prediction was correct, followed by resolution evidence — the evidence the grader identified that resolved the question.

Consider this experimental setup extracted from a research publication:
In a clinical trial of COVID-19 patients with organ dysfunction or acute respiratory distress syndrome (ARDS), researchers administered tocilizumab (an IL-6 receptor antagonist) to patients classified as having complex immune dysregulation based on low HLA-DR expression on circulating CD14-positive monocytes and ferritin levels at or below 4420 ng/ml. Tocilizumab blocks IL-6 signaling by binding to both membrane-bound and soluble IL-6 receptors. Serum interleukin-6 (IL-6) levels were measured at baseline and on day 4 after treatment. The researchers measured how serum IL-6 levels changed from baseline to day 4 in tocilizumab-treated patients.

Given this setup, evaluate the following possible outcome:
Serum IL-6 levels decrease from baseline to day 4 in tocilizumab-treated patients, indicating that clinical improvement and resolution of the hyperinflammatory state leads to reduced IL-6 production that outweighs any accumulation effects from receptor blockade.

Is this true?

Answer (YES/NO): NO